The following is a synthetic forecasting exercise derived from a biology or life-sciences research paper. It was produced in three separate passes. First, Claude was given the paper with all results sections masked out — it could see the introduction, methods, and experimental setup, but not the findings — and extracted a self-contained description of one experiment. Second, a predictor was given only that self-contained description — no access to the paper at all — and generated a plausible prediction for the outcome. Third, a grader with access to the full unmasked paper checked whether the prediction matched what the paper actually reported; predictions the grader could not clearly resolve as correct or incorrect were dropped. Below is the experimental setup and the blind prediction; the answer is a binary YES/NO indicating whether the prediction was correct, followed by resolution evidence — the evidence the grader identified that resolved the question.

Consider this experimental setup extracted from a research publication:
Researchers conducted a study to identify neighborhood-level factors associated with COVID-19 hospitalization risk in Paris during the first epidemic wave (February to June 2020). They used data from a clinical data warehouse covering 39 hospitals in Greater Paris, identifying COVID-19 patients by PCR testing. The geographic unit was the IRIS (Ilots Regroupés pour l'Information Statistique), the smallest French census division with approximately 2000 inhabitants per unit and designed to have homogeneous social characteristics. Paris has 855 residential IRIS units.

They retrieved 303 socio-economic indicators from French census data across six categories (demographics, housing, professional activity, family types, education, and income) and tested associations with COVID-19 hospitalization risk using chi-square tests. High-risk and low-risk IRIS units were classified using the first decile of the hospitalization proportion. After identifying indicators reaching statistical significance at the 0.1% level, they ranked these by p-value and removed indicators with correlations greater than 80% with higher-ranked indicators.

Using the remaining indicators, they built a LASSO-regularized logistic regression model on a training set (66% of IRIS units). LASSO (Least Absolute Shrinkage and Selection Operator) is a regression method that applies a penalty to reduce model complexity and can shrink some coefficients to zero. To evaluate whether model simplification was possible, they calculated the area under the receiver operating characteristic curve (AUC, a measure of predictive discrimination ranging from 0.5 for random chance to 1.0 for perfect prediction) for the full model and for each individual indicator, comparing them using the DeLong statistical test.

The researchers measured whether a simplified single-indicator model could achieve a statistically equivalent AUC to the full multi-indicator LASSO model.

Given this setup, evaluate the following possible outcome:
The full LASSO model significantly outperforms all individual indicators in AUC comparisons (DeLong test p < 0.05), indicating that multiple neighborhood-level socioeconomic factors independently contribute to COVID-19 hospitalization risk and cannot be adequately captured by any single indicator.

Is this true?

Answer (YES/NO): NO